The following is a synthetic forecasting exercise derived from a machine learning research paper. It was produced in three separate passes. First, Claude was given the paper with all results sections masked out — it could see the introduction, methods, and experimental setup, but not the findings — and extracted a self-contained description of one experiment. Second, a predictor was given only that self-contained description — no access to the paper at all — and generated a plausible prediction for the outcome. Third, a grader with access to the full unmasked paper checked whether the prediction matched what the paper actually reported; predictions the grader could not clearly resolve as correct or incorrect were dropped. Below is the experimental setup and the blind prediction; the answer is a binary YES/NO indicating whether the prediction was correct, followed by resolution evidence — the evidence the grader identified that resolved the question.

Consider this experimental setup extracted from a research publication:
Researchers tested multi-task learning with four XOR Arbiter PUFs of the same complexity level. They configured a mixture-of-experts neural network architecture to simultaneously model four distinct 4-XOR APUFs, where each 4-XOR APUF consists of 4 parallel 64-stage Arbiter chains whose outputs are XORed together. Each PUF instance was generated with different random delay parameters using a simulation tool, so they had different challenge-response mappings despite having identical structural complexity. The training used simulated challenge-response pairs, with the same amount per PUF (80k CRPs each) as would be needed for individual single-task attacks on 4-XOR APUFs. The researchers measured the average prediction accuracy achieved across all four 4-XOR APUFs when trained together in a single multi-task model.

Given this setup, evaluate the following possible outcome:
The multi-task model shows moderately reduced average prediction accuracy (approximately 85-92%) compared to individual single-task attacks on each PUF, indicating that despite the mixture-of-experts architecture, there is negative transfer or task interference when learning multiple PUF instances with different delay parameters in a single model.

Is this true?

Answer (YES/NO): NO